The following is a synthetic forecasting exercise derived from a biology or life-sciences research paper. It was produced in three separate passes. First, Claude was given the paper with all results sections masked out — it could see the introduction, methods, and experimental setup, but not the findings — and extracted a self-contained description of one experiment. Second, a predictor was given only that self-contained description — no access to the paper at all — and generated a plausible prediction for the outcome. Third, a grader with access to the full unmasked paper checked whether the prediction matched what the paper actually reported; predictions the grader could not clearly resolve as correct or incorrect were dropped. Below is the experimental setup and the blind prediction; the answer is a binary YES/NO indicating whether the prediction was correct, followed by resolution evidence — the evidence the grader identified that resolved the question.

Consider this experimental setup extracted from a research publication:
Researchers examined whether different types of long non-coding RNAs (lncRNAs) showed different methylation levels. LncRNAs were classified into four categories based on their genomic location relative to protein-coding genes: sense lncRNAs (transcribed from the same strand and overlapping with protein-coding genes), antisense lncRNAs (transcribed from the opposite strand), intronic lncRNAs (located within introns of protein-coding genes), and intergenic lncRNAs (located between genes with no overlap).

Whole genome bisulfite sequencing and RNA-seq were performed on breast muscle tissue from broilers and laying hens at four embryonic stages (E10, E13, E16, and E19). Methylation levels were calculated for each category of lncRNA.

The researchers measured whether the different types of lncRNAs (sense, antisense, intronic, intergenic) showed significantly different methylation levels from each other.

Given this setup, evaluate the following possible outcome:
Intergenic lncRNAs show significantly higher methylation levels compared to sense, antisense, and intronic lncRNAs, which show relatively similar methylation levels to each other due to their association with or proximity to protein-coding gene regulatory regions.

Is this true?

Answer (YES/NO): NO